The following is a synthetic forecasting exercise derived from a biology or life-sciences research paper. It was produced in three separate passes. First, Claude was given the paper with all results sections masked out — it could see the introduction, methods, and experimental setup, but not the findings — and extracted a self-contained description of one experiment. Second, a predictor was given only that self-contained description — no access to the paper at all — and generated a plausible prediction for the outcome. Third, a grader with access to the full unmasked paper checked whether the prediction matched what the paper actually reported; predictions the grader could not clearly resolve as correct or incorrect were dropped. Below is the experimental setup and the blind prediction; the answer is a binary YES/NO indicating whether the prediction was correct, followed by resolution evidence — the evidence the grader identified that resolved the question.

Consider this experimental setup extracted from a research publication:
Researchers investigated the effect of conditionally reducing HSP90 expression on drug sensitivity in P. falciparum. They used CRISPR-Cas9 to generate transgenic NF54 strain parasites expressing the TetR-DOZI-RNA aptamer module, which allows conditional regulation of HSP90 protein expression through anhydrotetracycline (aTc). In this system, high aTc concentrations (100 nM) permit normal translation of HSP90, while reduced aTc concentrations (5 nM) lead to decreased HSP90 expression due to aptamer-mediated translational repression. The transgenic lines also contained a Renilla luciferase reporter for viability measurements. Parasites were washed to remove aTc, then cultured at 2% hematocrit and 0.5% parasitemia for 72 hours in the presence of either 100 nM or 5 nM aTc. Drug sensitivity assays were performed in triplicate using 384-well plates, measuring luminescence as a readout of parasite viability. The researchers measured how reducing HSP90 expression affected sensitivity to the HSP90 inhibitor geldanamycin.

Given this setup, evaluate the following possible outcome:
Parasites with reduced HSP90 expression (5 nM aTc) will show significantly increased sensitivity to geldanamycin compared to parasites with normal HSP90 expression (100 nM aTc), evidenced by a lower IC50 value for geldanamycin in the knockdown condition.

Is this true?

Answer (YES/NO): YES